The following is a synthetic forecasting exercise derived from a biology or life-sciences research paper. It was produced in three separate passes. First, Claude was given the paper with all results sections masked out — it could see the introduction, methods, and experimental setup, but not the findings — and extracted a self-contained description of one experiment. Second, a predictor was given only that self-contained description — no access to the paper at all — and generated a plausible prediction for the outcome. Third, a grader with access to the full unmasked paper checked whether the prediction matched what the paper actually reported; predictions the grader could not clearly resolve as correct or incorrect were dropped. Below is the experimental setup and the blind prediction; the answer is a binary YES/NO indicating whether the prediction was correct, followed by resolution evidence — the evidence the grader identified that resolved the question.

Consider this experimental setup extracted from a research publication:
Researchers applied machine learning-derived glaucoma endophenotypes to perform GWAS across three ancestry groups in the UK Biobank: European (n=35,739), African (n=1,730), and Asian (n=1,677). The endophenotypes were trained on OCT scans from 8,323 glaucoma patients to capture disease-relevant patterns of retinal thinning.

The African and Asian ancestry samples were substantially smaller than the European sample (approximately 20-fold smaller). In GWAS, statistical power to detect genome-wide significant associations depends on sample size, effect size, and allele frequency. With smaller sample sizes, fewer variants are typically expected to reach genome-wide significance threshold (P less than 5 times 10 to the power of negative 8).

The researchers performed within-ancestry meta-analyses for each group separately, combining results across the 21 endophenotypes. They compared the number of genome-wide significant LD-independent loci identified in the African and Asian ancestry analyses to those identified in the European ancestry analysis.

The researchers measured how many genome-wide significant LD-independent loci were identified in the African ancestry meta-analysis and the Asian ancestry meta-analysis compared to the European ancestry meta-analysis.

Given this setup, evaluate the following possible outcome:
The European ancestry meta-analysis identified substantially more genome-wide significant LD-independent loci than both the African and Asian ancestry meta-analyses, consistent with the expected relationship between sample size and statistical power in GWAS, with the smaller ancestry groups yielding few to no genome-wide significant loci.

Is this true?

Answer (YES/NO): YES